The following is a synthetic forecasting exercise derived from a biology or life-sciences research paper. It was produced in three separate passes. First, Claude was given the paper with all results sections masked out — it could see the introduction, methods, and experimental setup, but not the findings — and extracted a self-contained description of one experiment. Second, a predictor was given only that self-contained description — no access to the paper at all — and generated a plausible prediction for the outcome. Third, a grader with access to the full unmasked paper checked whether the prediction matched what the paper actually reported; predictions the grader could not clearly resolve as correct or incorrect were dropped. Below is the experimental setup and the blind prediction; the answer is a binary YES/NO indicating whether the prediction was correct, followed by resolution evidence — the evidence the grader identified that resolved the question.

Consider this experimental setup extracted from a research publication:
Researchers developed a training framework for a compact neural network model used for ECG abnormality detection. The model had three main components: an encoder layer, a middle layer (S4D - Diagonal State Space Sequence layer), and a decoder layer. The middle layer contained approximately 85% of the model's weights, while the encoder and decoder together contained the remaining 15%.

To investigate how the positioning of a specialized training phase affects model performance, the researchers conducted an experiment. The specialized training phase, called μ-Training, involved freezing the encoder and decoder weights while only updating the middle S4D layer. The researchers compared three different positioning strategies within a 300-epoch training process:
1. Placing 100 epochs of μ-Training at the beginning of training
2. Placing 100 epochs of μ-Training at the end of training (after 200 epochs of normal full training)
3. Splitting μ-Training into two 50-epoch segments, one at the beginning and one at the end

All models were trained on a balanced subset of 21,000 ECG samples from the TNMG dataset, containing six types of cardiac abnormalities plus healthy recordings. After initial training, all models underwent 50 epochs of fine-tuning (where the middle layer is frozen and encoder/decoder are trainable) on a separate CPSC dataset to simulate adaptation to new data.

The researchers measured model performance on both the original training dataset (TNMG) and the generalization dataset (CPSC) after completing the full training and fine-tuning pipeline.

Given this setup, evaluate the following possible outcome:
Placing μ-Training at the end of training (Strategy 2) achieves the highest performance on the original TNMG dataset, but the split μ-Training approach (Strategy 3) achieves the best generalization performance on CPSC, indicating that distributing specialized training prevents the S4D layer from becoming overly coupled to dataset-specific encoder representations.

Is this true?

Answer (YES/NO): YES